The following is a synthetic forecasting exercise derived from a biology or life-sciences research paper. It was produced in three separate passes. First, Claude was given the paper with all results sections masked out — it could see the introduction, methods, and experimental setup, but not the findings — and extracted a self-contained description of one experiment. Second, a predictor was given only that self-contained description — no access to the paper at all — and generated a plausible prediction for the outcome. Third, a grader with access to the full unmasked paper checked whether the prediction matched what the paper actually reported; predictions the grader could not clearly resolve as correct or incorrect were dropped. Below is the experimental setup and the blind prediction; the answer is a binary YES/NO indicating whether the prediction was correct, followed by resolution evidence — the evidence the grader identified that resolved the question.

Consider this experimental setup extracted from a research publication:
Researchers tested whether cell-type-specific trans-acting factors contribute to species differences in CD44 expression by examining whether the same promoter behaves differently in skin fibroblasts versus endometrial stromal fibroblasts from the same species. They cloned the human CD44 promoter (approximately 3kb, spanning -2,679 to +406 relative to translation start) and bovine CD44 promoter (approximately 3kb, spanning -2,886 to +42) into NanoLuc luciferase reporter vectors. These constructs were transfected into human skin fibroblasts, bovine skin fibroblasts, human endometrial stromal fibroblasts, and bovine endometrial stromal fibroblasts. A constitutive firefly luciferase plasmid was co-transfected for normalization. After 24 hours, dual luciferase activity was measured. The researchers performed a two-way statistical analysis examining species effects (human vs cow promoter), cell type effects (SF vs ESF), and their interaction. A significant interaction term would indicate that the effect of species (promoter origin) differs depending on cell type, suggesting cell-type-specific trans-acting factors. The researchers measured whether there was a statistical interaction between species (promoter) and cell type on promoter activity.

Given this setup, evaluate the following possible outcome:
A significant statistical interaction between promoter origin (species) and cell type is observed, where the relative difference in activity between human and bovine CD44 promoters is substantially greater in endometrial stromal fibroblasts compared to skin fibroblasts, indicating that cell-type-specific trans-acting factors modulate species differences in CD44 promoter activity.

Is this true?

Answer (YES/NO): NO